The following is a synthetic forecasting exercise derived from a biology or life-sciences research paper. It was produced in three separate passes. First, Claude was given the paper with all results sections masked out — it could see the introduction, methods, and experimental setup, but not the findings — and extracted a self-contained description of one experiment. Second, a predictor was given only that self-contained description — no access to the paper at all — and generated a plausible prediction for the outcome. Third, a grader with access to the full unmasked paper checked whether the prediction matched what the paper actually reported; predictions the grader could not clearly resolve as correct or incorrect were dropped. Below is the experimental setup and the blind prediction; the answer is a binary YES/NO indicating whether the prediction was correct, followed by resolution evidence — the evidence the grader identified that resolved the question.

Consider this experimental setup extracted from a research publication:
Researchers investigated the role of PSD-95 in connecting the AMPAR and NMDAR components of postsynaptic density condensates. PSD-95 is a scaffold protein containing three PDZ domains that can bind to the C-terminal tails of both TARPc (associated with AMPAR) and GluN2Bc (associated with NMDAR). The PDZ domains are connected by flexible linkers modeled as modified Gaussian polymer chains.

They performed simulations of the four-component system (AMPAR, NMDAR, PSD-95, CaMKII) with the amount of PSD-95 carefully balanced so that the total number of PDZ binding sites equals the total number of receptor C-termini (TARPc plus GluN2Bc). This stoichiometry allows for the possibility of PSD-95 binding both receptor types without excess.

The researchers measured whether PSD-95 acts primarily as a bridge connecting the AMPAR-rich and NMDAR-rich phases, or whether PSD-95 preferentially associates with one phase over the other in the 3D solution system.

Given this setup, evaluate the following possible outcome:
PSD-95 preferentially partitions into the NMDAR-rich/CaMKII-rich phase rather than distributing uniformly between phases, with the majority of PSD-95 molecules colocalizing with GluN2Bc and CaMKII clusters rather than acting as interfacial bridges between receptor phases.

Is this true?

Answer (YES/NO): NO